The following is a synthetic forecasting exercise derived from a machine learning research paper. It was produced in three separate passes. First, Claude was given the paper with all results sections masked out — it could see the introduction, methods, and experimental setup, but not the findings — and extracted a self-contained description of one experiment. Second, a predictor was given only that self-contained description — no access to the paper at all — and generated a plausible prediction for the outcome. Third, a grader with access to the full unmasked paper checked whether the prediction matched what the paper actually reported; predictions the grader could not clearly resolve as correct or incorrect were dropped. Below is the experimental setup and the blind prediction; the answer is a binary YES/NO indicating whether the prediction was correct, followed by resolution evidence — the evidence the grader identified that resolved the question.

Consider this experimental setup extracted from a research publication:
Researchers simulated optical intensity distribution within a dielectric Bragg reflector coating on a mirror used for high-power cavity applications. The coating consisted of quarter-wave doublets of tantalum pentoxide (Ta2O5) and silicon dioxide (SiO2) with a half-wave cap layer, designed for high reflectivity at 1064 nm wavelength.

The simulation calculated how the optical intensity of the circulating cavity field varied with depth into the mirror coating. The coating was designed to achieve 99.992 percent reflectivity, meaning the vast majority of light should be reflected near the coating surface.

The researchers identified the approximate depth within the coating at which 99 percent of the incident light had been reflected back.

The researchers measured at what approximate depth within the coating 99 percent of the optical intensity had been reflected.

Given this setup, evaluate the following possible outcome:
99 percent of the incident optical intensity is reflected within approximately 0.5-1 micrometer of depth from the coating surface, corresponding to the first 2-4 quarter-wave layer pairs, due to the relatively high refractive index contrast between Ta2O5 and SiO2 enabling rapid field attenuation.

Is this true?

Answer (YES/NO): NO